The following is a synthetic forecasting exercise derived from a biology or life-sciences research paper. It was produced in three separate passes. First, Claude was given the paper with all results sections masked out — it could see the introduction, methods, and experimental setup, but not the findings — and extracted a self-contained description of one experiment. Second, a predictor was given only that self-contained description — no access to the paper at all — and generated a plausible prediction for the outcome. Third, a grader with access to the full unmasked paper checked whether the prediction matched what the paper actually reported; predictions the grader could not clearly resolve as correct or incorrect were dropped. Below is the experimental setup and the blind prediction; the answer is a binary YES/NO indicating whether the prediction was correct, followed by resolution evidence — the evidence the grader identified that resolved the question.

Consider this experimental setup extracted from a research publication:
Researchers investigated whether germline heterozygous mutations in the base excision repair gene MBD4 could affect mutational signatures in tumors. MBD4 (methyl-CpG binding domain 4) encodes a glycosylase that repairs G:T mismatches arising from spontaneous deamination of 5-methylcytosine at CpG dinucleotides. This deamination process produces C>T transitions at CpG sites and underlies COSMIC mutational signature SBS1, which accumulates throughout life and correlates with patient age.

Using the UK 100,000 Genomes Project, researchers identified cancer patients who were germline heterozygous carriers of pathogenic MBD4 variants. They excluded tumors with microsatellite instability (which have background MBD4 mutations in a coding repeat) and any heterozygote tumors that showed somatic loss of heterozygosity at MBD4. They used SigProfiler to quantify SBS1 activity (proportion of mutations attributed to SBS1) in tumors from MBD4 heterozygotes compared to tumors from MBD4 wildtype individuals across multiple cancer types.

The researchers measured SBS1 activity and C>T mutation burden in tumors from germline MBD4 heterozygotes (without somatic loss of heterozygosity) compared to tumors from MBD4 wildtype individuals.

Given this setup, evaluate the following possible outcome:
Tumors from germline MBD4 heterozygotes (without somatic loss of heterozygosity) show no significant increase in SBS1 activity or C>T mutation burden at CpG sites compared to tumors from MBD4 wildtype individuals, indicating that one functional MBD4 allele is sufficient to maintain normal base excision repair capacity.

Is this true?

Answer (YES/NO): NO